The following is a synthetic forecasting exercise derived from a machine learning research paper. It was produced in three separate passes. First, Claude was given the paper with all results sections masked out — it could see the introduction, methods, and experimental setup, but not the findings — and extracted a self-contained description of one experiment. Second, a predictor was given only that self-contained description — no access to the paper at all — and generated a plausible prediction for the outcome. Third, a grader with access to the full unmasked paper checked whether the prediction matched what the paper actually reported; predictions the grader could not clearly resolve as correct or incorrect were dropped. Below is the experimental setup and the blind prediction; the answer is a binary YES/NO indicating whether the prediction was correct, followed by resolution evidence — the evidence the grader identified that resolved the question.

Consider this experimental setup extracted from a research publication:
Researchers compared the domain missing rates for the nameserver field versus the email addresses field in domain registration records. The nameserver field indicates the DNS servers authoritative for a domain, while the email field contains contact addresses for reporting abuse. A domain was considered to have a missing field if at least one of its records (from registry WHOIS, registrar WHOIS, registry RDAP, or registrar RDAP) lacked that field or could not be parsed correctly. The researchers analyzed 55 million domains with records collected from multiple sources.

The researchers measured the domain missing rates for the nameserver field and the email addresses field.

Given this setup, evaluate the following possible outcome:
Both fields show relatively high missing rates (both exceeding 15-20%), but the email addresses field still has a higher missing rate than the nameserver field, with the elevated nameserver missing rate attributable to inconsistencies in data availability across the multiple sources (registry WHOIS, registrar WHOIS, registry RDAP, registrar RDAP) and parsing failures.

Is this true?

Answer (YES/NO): NO